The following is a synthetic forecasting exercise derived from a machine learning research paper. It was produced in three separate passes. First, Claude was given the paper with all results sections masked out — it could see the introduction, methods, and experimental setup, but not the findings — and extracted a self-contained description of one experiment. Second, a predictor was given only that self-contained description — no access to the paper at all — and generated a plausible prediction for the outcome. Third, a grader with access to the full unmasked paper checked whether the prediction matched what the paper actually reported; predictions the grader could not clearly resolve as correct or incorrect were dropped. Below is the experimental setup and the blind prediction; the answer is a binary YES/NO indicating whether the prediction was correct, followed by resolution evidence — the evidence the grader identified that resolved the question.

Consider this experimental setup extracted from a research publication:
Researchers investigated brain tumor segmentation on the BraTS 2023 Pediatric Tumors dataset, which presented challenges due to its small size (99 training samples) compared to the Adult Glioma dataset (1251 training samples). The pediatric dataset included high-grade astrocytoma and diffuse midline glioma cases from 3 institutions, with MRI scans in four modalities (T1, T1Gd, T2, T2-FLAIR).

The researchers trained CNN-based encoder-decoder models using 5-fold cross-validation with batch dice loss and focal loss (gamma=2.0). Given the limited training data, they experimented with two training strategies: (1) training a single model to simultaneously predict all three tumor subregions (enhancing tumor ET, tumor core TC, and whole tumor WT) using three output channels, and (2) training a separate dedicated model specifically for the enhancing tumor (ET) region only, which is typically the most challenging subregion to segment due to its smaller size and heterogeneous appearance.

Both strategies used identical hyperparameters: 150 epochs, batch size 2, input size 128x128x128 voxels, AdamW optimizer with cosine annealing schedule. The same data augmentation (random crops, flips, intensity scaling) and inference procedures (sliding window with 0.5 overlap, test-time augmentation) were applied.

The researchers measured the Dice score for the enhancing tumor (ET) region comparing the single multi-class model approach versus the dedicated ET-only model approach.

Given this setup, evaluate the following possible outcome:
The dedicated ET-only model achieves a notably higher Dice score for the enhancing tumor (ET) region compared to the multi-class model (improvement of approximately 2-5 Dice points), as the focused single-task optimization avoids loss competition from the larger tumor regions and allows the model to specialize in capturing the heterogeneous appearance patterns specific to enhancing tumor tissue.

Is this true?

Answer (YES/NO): NO